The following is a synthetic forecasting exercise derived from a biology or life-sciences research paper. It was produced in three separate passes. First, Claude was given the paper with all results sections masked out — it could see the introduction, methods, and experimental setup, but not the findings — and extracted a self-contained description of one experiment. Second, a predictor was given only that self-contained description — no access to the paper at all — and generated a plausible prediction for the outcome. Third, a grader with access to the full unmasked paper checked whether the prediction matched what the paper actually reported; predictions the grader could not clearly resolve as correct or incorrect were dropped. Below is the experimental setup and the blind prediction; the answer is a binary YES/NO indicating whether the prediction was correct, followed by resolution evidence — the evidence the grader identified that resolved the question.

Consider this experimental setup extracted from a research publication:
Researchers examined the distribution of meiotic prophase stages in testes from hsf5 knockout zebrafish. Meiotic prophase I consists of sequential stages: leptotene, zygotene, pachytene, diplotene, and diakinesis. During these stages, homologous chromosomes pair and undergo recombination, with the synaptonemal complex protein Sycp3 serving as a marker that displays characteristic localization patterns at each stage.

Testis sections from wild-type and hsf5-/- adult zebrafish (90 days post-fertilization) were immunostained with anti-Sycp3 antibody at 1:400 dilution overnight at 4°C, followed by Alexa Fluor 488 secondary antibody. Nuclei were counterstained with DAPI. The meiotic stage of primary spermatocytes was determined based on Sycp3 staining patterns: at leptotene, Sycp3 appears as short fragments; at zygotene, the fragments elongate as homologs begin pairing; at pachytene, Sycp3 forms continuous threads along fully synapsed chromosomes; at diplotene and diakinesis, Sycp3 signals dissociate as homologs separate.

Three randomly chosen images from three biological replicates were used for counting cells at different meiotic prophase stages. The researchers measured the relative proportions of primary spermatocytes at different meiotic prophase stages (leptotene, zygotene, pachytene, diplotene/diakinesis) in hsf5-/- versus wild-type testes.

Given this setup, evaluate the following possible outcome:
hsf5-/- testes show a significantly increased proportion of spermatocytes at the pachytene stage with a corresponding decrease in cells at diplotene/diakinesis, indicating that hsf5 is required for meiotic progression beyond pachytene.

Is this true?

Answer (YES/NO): NO